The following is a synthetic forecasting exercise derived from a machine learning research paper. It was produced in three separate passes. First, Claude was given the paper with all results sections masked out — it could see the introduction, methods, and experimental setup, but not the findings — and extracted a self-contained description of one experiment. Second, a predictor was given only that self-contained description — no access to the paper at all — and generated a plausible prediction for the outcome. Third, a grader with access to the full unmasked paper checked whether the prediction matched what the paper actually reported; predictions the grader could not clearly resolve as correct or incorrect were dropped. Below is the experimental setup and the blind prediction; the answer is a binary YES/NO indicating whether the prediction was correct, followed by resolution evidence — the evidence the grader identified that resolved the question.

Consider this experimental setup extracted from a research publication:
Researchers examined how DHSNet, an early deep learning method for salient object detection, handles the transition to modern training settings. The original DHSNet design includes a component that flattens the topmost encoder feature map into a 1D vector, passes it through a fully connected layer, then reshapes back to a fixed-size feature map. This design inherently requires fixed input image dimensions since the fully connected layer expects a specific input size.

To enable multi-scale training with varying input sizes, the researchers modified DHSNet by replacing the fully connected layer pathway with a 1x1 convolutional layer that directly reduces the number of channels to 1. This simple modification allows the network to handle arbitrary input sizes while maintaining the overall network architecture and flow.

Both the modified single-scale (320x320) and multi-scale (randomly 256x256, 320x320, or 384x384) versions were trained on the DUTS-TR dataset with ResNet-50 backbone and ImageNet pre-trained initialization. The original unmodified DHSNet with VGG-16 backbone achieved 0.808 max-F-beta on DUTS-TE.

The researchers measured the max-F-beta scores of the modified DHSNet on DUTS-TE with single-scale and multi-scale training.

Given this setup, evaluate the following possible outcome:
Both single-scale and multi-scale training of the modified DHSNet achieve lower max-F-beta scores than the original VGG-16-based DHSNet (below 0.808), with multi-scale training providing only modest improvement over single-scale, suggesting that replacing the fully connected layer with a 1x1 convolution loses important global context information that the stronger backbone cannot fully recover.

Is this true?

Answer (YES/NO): NO